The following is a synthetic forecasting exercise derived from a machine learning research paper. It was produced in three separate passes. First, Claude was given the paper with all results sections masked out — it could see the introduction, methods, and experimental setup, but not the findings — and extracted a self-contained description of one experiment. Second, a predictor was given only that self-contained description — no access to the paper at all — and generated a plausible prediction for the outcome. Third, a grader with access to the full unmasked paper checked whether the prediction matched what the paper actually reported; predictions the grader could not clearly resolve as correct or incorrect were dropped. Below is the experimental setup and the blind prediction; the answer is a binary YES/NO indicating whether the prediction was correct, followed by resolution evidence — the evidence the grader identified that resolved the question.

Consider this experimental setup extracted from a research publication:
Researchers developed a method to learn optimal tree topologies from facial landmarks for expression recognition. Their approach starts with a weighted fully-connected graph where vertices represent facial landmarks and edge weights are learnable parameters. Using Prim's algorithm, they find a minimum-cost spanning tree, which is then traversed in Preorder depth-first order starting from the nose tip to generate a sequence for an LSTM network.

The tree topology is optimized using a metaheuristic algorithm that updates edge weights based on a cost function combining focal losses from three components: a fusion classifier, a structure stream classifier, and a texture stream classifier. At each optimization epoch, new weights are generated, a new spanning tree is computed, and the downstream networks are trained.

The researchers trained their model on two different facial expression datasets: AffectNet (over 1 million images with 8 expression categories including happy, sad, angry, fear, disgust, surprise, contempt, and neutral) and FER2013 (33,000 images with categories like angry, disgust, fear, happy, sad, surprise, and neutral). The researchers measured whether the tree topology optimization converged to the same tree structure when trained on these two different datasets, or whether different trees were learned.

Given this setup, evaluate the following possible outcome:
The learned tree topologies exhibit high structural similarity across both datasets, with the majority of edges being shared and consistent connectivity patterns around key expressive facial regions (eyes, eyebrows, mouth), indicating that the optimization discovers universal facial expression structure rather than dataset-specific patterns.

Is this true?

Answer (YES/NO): NO